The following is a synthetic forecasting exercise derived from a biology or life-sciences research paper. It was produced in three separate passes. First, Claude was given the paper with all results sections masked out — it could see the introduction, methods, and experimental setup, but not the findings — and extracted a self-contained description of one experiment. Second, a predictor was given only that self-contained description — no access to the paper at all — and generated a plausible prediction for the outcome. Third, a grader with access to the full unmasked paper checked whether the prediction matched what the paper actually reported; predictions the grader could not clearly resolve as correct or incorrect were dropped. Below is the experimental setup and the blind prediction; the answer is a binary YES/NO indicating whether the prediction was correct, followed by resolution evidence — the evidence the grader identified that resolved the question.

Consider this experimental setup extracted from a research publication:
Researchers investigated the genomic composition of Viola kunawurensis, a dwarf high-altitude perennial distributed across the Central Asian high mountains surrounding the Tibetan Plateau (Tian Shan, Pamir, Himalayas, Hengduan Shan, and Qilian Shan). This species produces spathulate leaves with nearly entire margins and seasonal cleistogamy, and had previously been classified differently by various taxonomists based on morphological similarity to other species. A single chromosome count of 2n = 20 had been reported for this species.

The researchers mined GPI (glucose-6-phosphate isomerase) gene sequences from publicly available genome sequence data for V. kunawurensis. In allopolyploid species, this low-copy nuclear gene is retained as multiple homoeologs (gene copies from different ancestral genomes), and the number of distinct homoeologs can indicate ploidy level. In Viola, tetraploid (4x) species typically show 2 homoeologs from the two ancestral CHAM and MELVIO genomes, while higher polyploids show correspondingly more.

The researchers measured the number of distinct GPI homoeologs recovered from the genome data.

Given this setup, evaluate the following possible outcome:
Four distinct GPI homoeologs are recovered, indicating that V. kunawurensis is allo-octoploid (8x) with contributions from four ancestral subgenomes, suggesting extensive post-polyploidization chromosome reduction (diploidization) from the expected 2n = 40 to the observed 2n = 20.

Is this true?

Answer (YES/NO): NO